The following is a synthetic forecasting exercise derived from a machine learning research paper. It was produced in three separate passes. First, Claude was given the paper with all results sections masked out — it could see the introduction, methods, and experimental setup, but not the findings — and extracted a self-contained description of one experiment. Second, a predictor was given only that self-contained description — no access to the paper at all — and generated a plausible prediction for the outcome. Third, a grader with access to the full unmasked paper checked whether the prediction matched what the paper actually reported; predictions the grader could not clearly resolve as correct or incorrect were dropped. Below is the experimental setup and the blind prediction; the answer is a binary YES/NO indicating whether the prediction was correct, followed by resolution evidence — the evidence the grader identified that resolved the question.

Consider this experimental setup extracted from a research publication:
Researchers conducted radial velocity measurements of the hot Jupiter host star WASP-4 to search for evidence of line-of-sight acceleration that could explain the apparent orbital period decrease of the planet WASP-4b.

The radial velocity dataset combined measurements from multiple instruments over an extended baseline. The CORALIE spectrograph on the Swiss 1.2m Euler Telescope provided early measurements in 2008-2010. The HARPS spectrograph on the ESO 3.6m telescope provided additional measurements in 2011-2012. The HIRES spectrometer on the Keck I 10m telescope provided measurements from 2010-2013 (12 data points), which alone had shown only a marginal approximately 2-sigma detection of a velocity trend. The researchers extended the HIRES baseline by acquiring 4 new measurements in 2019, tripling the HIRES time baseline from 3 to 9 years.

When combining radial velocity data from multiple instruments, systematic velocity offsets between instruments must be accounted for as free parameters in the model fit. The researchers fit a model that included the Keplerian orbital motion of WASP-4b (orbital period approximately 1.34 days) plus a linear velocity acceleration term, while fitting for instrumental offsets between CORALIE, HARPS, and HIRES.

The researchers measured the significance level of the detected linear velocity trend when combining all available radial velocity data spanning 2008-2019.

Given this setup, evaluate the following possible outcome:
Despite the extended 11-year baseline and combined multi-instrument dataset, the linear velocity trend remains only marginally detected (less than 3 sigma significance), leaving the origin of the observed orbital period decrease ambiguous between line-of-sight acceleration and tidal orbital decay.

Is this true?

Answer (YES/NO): NO